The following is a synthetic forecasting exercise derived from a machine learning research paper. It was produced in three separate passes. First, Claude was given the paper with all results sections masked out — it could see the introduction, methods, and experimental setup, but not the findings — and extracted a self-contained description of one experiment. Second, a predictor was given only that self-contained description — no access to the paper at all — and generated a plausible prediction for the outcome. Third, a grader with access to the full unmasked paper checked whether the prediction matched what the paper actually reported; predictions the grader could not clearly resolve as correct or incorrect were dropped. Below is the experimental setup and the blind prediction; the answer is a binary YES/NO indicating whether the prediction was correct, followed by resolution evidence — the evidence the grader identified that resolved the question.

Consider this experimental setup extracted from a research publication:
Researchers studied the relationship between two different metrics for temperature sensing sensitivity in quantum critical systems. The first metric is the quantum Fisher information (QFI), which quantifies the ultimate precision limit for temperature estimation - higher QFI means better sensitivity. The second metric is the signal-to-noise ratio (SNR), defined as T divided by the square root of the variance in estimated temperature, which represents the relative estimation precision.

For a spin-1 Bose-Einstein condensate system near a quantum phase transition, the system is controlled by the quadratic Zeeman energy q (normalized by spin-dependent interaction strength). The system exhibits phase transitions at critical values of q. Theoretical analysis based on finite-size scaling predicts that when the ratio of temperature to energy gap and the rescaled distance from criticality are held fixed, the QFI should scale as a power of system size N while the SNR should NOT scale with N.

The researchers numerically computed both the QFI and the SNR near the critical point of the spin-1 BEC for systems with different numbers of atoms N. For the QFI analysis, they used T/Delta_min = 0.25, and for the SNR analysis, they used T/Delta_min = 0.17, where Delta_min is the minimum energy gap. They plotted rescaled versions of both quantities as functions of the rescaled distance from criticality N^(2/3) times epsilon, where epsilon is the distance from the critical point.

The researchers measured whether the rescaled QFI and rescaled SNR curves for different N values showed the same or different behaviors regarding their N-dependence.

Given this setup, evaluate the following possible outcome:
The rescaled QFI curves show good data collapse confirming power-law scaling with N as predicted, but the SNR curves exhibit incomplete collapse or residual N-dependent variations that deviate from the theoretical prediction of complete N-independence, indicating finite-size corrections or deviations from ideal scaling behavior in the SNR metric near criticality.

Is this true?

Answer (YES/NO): NO